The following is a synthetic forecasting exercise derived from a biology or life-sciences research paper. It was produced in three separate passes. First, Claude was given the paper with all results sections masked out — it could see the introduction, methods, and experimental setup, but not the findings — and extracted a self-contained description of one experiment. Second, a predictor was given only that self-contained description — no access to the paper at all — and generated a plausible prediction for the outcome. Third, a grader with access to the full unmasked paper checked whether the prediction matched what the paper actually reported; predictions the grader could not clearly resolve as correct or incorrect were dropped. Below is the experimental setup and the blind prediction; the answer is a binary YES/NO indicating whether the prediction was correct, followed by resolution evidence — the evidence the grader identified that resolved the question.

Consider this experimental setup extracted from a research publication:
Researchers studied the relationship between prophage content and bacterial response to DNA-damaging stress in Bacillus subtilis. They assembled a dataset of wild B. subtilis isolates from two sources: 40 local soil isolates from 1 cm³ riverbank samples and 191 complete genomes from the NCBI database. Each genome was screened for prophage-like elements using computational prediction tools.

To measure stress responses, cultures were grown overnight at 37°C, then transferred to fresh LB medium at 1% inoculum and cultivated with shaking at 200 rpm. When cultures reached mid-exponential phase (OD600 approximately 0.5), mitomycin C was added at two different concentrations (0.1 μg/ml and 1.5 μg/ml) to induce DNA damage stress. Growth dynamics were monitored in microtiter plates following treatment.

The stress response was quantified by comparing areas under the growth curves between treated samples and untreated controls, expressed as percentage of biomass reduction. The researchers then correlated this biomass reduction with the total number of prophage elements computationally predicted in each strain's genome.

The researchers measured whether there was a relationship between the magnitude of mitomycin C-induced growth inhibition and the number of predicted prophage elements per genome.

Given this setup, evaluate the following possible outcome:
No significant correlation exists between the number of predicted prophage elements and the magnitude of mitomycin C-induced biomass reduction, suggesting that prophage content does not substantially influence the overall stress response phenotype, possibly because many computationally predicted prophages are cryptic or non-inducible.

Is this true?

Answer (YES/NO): NO